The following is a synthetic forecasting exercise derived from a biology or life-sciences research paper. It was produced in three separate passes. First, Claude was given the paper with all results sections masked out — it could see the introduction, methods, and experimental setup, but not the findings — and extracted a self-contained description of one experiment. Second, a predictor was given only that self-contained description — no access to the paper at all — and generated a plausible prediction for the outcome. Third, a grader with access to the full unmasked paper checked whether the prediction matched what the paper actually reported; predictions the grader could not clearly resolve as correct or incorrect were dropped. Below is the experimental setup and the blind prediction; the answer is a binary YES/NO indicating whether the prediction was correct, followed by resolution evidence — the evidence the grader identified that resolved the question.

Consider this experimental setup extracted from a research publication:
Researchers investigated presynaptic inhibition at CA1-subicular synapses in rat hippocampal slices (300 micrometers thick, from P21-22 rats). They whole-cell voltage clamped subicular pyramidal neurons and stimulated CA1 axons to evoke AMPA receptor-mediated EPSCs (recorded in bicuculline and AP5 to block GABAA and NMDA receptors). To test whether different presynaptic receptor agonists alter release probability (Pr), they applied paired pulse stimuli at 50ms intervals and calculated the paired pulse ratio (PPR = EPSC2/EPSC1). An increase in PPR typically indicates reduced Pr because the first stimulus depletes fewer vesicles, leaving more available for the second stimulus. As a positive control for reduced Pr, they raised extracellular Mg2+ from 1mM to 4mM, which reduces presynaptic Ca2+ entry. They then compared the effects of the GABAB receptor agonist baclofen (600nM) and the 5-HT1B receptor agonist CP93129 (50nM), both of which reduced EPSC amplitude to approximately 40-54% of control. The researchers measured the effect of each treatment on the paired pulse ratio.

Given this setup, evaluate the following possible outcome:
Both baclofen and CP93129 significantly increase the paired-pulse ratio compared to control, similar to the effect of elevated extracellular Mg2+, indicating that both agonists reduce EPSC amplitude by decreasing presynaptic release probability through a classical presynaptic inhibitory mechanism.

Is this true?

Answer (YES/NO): NO